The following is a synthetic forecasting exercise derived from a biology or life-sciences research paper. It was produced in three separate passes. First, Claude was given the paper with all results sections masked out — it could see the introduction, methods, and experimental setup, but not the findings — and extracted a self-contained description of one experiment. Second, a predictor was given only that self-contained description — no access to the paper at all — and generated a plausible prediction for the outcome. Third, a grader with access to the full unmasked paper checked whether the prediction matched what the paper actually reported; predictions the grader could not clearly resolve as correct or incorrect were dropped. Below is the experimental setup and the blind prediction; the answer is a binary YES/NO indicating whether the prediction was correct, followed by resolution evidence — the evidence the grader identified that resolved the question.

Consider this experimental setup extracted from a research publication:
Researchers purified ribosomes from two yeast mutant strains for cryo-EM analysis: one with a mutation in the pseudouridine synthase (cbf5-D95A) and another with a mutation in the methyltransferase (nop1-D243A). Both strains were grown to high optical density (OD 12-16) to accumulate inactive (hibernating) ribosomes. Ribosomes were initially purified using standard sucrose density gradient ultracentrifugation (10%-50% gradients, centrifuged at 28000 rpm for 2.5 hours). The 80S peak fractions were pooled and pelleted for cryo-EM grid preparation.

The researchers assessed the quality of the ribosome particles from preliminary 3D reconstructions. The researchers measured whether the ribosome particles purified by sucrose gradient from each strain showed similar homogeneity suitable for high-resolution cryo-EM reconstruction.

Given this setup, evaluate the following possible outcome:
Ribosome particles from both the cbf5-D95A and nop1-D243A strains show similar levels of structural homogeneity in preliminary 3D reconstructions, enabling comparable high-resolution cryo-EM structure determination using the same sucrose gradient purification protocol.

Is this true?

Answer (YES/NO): NO